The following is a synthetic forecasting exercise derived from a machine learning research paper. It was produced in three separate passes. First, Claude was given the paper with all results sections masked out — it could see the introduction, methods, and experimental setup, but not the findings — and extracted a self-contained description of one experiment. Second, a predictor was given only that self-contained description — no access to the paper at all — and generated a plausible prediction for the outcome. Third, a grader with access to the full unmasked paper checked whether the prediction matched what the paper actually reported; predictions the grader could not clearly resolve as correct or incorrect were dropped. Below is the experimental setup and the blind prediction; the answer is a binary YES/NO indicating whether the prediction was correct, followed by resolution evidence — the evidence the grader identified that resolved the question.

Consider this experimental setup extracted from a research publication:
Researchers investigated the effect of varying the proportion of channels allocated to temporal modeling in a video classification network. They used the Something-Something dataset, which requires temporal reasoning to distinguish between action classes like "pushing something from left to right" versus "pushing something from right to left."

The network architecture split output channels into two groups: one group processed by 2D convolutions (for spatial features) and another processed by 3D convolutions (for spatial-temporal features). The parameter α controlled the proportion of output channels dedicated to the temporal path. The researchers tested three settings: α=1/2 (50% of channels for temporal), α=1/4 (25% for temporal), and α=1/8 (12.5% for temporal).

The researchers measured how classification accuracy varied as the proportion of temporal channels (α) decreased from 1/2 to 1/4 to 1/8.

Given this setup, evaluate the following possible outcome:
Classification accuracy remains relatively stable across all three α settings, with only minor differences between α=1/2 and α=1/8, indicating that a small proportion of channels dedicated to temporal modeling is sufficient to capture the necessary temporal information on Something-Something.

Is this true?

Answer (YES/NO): YES